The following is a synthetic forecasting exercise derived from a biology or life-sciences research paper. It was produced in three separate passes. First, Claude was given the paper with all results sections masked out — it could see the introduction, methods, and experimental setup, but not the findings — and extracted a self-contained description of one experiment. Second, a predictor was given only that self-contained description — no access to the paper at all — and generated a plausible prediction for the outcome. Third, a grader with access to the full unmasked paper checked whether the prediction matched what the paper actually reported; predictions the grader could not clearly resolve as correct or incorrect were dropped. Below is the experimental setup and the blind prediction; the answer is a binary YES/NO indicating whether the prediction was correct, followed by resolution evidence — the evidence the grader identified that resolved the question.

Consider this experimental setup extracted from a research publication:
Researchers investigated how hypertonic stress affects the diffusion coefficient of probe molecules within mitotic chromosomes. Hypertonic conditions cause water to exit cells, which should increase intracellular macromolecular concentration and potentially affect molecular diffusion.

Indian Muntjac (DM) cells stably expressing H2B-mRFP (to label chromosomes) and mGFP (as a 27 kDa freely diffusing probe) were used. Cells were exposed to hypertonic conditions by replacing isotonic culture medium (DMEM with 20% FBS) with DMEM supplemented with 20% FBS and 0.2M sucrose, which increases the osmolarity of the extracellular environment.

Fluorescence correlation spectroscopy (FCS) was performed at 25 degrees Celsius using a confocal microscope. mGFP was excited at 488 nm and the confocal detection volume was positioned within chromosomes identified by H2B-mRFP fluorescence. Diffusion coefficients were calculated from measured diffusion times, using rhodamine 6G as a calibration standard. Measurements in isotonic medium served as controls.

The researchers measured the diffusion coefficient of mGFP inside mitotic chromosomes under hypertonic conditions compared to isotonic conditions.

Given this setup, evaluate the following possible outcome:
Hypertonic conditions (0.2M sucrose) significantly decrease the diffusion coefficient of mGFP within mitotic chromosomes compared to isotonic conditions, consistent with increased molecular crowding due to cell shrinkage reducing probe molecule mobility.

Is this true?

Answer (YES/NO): YES